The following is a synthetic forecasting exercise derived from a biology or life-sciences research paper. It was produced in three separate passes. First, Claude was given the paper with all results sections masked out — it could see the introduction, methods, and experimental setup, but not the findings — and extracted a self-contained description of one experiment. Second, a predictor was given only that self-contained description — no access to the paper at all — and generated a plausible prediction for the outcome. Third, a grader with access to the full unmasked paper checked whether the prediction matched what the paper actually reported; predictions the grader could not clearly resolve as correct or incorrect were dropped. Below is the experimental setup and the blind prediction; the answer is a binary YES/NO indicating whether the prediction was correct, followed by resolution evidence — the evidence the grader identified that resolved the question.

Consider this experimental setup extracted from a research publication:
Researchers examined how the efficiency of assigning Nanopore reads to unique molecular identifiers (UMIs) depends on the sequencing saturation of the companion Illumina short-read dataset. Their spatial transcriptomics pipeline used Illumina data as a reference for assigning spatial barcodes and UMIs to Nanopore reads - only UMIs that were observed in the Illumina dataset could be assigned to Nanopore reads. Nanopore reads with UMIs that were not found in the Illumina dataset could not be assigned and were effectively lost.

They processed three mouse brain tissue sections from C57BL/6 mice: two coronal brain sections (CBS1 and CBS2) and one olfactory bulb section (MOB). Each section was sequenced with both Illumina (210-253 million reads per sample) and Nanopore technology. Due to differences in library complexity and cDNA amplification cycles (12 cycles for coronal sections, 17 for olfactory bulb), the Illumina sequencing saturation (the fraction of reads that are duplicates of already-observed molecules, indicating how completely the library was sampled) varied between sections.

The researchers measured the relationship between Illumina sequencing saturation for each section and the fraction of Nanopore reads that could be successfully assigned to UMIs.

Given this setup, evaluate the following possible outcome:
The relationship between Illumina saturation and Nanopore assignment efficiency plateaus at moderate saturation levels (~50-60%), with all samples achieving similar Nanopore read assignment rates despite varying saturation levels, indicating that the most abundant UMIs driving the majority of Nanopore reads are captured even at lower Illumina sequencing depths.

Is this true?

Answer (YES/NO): NO